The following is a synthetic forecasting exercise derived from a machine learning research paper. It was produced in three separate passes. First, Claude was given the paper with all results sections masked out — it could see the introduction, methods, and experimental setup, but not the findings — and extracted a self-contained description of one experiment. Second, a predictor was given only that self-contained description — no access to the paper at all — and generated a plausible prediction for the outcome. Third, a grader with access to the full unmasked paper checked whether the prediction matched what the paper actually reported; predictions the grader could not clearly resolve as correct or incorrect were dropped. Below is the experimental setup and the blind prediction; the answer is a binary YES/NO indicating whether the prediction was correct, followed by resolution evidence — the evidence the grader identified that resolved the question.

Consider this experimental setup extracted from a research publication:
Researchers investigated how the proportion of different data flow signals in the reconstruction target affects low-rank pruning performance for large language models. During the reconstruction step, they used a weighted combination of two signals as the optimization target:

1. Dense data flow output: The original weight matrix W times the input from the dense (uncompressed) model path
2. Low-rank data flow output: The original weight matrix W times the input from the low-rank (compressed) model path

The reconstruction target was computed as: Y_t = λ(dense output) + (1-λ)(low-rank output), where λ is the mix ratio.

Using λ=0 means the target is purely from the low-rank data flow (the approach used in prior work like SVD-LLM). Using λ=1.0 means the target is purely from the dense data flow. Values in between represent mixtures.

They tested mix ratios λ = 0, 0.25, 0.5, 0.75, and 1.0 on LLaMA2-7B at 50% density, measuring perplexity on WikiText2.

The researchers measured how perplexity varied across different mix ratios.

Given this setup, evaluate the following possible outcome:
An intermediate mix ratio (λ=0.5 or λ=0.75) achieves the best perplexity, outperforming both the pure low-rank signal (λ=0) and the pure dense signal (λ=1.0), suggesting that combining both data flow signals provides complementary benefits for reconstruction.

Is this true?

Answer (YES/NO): NO